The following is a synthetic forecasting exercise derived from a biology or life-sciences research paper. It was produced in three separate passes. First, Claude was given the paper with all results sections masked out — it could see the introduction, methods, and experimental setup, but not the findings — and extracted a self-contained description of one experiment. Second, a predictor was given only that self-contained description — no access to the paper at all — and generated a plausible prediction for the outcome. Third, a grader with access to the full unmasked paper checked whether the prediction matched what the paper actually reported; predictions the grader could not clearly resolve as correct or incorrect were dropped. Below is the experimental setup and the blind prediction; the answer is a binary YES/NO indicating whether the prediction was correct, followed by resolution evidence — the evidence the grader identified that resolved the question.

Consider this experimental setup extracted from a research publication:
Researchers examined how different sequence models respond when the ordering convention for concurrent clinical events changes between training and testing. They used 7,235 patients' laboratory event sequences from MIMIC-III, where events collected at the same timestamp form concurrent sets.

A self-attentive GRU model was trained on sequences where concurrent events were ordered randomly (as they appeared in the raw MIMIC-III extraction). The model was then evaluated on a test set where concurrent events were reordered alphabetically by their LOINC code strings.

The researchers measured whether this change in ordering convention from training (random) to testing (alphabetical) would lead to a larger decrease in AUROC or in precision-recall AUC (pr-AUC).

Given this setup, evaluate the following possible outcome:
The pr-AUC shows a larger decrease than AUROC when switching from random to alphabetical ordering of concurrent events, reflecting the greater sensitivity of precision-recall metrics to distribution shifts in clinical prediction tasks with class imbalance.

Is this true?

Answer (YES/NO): YES